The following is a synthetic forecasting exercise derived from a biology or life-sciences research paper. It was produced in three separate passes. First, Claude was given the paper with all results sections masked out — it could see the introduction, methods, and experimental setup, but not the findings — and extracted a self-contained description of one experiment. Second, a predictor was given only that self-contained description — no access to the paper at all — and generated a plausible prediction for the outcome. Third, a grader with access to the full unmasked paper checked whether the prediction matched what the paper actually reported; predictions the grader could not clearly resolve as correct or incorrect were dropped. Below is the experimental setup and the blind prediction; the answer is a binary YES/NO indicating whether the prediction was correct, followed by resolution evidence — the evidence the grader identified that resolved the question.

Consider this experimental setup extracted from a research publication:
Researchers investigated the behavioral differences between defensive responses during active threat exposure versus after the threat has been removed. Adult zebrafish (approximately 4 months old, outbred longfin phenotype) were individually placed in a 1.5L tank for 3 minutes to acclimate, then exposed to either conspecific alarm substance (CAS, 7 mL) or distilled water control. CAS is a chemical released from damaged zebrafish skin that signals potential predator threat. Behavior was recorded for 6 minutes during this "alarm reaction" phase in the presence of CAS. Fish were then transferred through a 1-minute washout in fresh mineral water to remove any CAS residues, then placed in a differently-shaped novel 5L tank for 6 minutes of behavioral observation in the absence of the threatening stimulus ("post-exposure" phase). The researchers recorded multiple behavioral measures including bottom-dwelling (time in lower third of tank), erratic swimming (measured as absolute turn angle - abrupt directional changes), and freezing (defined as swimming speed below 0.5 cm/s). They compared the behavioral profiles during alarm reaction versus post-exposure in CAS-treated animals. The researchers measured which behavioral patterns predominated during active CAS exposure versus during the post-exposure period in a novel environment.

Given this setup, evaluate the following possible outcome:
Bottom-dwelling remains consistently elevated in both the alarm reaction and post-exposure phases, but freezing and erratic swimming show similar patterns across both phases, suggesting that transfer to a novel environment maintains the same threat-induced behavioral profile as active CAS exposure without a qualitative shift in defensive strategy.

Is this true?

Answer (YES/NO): NO